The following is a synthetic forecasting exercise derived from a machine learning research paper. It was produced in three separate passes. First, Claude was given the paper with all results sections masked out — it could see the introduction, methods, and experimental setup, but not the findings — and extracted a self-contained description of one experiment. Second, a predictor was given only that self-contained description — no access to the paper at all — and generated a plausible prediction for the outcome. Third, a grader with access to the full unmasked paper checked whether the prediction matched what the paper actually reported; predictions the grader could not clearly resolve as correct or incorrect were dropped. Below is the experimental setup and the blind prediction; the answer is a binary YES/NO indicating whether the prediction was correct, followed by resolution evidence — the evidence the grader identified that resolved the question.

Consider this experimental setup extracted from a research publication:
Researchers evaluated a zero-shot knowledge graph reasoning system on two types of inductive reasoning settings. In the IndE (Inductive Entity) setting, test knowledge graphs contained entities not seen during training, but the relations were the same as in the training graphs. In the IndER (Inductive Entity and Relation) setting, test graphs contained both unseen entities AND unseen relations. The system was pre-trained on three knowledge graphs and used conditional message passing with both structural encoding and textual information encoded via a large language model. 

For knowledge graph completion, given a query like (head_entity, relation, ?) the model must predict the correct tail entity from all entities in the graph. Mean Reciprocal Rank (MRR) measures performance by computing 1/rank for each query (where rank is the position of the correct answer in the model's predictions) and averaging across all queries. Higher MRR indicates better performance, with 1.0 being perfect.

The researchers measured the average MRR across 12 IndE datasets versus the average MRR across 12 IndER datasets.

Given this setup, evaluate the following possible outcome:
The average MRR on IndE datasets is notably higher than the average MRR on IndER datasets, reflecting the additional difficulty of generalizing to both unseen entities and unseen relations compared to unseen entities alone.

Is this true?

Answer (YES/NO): YES